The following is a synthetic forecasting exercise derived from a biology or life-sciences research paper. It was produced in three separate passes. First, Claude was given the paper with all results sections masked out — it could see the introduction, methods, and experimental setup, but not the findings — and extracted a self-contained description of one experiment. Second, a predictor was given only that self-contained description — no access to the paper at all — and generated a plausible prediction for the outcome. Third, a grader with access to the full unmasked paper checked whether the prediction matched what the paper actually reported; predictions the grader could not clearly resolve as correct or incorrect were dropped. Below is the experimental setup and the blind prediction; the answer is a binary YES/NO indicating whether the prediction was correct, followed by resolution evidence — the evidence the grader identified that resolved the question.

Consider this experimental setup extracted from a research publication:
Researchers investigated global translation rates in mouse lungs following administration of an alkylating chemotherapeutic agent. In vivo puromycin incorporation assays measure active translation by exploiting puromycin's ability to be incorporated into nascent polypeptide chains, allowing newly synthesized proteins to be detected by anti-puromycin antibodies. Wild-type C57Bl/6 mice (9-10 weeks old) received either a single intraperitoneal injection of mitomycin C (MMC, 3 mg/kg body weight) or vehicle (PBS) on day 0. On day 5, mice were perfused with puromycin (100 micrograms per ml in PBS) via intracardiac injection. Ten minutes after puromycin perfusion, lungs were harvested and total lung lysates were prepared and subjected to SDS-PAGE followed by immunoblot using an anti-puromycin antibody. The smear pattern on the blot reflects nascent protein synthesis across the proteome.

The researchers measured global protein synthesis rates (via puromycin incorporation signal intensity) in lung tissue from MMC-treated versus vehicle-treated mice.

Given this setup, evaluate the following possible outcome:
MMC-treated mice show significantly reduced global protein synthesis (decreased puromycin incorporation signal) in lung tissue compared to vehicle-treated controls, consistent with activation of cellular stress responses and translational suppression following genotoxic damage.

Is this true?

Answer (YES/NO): YES